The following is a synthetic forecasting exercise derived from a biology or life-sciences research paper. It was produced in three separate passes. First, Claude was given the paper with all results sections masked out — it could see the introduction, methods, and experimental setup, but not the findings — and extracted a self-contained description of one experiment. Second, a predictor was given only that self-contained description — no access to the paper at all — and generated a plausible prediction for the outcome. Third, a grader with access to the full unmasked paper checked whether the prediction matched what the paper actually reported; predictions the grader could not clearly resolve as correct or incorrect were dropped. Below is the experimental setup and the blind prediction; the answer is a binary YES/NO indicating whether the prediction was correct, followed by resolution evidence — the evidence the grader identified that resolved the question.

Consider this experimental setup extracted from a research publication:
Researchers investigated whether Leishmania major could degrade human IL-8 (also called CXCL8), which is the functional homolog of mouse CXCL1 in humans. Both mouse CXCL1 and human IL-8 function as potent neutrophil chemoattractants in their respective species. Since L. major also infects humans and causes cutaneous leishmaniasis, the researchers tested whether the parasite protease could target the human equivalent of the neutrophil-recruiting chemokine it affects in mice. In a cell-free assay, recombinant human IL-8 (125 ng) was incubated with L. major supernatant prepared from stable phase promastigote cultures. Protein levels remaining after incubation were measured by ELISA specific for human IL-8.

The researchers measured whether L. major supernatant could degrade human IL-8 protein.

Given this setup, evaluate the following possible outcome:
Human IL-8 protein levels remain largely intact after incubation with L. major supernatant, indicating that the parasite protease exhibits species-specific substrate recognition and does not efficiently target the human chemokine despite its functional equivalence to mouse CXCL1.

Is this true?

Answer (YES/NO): YES